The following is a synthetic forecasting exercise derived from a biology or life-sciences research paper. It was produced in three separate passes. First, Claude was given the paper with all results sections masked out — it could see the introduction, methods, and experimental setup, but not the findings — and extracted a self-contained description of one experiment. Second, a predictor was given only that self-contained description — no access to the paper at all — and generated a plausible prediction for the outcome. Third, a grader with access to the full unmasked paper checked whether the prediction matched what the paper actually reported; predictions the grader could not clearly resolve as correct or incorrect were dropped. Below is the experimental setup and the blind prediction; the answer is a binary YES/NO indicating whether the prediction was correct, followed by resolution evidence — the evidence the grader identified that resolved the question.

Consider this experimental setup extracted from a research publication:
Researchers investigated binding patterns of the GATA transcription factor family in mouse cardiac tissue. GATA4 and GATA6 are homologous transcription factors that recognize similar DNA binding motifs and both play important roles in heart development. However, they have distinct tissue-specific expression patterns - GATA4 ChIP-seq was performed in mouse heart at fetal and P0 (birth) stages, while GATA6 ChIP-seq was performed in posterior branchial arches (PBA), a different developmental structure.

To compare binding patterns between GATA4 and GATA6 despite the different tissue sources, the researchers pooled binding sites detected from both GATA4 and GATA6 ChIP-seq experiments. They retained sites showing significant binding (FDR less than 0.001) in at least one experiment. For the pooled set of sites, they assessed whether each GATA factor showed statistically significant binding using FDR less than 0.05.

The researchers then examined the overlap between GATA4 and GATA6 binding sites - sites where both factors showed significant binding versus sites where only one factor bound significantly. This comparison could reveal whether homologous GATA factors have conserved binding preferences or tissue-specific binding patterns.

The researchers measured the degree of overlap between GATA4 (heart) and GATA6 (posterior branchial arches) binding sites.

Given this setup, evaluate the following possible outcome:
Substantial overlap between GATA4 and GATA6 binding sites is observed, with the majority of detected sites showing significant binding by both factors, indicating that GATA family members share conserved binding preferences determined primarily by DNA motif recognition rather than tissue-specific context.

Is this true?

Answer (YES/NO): NO